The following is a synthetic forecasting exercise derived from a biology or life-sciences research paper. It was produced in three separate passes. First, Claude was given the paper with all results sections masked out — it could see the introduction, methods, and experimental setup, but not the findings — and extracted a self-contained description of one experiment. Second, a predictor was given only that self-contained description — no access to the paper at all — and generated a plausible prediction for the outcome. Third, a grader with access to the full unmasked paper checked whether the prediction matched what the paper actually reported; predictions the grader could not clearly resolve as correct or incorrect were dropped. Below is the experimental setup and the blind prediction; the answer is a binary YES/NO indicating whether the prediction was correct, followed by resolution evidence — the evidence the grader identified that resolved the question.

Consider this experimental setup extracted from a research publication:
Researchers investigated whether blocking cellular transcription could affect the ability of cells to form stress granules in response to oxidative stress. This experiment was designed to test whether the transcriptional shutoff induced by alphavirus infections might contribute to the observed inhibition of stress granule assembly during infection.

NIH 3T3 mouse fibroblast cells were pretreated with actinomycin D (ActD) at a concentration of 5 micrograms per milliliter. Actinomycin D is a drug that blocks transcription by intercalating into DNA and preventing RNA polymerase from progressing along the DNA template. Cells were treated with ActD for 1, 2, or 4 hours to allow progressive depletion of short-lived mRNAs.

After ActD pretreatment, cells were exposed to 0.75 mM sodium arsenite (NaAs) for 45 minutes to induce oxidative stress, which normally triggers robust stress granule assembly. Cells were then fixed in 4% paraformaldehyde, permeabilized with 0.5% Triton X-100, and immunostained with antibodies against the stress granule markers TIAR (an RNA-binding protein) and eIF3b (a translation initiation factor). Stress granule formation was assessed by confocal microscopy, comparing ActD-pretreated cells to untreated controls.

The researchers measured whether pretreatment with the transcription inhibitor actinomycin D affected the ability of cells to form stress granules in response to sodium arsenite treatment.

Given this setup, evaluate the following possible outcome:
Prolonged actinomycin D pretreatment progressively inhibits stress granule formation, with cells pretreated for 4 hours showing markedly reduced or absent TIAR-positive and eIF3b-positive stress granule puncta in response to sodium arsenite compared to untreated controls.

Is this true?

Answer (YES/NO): YES